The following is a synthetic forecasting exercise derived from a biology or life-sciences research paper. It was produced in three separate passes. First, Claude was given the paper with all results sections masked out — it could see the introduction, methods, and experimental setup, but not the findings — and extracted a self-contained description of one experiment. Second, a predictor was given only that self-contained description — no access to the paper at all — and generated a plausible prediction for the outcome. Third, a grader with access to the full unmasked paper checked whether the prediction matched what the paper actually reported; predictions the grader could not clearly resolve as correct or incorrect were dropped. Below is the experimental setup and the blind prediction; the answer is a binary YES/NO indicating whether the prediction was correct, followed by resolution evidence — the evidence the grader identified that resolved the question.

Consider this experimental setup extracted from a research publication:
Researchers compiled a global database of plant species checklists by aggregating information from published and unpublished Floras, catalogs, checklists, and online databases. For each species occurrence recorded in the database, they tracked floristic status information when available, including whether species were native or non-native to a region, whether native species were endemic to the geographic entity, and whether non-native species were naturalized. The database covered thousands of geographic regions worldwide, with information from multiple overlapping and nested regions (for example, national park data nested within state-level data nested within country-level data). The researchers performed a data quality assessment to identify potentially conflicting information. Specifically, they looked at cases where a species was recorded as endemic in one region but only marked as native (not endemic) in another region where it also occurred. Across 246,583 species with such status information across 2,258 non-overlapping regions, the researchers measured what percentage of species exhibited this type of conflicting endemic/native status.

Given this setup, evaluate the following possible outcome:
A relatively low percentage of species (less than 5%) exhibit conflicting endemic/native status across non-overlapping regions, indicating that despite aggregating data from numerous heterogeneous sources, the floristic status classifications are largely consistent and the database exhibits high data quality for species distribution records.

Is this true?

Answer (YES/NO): YES